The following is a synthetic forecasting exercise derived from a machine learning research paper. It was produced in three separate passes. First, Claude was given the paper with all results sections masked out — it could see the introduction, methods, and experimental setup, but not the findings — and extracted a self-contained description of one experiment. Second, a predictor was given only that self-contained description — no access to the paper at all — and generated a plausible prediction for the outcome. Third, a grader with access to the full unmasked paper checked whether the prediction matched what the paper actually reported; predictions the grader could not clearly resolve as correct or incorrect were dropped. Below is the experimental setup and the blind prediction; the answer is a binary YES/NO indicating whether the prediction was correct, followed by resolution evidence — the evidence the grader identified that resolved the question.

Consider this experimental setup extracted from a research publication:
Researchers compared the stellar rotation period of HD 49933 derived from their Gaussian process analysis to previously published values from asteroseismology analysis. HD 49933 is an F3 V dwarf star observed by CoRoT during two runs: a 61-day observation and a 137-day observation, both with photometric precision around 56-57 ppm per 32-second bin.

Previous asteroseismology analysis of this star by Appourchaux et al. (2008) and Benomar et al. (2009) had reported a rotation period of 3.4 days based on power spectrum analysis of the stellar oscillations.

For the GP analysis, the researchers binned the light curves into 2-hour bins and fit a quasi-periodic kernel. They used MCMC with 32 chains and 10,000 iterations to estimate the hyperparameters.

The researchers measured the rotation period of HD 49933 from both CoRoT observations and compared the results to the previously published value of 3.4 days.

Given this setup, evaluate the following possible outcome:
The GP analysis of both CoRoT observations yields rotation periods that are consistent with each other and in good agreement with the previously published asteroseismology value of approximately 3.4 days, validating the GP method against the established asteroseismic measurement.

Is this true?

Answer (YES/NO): YES